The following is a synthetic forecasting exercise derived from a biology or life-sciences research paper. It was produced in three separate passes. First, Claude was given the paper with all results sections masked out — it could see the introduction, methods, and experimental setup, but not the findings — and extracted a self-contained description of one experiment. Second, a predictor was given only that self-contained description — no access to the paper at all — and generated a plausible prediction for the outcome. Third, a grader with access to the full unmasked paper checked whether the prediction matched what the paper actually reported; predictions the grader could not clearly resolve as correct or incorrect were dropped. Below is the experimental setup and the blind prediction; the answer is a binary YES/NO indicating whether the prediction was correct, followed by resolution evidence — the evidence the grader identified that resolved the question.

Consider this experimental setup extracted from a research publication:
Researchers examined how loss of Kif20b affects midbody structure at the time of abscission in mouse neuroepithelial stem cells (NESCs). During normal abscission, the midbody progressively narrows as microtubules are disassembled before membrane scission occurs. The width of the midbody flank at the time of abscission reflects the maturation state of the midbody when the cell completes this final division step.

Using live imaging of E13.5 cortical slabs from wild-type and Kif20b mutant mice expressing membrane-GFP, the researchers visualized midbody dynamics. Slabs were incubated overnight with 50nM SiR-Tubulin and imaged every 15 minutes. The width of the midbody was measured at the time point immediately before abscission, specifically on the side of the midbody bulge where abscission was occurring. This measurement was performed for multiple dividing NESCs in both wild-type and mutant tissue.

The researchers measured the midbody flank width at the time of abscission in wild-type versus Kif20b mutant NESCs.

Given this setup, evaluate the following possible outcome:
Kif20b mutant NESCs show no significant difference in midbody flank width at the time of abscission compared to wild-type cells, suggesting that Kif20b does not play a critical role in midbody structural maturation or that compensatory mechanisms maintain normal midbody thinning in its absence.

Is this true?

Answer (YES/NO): NO